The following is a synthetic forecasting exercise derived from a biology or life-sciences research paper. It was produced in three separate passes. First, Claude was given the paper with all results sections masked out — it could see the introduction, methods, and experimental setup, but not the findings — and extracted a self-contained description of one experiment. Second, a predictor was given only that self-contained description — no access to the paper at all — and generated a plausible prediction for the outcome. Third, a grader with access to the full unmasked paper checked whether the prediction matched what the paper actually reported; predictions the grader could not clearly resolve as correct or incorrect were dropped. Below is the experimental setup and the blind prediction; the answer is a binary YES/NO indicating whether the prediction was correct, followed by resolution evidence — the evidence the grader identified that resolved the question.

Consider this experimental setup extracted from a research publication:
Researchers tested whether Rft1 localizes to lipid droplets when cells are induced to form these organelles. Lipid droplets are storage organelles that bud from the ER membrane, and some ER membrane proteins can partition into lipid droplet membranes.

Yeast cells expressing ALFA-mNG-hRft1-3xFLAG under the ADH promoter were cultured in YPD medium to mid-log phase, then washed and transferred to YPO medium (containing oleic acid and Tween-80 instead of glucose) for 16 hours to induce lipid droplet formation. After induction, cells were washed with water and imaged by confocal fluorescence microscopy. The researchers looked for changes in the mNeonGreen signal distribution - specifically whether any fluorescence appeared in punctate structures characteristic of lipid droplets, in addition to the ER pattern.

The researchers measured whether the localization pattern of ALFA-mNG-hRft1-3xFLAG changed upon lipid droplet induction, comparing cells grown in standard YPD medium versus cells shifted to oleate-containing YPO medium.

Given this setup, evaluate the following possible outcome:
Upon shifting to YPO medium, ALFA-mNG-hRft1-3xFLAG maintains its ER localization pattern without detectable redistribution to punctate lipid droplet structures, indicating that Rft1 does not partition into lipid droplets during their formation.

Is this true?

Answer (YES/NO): YES